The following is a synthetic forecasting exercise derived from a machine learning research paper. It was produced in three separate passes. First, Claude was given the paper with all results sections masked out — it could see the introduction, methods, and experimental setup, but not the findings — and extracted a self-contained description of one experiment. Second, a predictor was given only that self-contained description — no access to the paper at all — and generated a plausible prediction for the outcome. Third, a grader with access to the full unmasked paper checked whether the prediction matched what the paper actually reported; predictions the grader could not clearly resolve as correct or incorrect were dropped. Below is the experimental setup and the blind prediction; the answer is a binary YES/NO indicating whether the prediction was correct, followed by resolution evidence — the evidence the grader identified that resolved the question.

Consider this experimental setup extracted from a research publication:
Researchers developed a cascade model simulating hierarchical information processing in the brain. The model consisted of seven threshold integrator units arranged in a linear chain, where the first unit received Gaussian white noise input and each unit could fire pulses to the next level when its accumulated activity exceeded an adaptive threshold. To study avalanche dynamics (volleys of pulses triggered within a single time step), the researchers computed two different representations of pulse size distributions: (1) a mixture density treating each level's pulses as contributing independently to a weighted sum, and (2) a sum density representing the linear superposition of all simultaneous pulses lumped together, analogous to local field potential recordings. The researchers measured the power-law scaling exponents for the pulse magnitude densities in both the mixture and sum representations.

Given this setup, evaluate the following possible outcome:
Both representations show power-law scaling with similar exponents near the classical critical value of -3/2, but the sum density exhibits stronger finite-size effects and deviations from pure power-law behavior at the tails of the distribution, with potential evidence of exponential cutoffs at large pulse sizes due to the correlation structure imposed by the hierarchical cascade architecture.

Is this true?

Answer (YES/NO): NO